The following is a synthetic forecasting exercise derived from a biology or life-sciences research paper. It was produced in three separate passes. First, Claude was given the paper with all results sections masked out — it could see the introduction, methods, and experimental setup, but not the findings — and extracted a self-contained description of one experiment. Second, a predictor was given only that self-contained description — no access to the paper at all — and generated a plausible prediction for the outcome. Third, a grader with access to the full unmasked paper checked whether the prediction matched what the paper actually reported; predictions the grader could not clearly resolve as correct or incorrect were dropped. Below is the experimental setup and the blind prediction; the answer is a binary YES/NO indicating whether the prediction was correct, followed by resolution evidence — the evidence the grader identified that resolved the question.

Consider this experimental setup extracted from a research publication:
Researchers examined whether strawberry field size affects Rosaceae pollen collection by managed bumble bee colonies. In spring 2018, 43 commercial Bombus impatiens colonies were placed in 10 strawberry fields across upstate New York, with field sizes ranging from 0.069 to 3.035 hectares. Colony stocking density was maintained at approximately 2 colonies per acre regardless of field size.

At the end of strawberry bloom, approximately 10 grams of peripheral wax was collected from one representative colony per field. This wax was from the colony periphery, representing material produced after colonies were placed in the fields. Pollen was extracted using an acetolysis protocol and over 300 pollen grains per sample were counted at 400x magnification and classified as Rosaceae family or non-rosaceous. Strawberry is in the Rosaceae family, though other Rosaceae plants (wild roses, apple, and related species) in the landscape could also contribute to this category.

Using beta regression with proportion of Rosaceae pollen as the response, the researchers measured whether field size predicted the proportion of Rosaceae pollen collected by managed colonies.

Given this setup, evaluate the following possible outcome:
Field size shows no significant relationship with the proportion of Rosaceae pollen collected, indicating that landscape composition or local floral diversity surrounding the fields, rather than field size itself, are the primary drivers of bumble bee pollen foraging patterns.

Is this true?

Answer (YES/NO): NO